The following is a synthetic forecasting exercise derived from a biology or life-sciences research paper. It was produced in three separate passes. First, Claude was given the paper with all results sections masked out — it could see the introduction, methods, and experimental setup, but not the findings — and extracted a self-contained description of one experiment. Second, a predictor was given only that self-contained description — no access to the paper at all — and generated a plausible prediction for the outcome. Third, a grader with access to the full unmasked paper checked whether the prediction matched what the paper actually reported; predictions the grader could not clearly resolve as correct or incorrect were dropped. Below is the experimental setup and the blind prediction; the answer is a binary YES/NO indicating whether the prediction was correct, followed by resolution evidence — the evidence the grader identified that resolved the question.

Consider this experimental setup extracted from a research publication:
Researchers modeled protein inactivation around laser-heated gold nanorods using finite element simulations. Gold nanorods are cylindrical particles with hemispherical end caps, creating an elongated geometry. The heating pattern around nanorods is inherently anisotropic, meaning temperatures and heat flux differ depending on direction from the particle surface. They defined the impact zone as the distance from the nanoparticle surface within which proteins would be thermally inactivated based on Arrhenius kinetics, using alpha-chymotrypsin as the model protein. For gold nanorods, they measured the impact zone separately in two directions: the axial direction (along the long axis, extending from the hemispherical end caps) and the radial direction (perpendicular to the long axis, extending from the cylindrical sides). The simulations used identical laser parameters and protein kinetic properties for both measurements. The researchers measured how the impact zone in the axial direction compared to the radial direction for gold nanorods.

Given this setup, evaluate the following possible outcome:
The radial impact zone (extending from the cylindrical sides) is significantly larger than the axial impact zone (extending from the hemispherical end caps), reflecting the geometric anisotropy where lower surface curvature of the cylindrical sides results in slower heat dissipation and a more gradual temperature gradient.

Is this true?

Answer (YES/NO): YES